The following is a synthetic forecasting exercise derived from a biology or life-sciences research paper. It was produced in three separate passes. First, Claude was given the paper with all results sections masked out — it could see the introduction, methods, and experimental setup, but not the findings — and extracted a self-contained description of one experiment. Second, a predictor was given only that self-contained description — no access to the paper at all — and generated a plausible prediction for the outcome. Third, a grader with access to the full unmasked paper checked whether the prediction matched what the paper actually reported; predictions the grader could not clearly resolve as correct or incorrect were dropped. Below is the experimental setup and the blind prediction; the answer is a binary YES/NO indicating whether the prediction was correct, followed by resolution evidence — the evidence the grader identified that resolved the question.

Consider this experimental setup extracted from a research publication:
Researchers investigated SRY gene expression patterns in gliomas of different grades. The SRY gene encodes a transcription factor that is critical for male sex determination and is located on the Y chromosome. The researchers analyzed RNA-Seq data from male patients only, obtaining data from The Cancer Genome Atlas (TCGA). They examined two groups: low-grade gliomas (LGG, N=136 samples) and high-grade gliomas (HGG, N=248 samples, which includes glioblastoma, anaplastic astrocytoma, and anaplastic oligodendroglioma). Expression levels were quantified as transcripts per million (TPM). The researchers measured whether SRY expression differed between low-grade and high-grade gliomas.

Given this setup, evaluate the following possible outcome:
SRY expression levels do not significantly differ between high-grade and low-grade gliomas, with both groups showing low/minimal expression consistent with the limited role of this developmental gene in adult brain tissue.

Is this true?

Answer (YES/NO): NO